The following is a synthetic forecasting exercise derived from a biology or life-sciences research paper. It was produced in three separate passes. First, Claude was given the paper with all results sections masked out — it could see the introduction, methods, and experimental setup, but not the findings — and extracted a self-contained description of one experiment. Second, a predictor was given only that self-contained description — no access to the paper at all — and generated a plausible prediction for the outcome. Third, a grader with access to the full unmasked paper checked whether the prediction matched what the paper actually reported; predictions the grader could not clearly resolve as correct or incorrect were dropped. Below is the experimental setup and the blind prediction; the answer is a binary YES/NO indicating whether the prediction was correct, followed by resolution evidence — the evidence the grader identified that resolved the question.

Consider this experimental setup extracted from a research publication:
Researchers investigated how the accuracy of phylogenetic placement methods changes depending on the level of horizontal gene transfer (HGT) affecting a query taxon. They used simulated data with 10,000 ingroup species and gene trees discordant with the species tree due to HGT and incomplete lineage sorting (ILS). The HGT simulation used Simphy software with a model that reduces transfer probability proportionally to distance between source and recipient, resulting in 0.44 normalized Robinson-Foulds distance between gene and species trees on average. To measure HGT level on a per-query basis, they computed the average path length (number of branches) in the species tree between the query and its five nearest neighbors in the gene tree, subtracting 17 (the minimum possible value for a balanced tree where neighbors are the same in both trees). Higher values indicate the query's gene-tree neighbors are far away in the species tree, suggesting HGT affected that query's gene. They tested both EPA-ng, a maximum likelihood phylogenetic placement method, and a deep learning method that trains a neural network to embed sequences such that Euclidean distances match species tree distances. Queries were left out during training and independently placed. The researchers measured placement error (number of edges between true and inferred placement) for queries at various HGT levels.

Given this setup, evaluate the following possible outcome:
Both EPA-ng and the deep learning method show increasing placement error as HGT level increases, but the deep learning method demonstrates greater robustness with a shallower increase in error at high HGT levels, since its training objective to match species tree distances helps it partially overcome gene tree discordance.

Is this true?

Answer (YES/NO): YES